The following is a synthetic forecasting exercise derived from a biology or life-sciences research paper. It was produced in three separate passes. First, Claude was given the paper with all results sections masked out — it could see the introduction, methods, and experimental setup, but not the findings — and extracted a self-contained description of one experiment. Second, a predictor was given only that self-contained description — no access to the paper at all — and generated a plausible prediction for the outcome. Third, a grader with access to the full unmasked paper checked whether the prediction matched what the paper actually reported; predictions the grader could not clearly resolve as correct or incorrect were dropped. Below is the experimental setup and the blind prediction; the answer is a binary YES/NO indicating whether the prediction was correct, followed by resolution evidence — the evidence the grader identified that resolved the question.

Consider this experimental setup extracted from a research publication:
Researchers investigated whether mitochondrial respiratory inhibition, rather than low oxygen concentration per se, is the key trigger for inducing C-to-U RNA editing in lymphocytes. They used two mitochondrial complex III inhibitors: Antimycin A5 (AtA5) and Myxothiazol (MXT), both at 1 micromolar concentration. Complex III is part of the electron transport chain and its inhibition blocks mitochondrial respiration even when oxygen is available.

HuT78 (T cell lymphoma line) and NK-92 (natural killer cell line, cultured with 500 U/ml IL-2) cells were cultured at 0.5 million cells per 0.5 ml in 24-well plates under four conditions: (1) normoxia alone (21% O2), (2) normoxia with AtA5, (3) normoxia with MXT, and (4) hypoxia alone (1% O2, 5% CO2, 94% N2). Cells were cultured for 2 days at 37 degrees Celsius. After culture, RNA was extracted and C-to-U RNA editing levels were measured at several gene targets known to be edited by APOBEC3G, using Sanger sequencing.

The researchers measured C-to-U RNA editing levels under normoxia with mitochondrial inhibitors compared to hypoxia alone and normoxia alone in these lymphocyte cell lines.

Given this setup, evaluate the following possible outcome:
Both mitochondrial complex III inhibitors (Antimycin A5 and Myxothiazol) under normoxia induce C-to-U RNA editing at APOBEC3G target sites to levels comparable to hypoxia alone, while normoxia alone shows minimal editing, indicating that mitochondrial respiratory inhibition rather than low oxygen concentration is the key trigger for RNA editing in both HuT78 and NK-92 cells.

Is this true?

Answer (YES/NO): NO